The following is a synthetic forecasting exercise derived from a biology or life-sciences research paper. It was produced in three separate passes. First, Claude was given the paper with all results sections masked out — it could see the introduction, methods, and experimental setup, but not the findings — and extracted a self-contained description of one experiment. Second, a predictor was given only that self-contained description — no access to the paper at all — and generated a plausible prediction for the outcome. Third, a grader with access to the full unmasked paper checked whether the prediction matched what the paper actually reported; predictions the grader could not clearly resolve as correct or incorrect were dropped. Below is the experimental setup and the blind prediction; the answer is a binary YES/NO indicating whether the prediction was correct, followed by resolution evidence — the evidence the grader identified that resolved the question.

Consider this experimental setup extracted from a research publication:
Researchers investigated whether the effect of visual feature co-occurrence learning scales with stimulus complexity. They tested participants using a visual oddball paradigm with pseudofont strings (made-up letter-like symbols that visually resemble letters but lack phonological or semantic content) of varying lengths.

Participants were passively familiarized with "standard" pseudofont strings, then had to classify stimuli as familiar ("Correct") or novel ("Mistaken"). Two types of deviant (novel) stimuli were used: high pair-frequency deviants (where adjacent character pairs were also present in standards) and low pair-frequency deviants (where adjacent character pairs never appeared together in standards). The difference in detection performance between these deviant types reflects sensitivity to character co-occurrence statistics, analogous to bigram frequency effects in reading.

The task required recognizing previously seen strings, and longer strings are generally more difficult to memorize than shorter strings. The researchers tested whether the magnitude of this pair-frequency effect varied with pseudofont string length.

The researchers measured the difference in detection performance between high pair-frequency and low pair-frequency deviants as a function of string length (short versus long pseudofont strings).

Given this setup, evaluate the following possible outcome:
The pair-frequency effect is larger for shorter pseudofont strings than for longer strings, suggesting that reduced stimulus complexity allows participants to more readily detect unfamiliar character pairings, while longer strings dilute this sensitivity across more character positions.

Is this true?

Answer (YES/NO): NO